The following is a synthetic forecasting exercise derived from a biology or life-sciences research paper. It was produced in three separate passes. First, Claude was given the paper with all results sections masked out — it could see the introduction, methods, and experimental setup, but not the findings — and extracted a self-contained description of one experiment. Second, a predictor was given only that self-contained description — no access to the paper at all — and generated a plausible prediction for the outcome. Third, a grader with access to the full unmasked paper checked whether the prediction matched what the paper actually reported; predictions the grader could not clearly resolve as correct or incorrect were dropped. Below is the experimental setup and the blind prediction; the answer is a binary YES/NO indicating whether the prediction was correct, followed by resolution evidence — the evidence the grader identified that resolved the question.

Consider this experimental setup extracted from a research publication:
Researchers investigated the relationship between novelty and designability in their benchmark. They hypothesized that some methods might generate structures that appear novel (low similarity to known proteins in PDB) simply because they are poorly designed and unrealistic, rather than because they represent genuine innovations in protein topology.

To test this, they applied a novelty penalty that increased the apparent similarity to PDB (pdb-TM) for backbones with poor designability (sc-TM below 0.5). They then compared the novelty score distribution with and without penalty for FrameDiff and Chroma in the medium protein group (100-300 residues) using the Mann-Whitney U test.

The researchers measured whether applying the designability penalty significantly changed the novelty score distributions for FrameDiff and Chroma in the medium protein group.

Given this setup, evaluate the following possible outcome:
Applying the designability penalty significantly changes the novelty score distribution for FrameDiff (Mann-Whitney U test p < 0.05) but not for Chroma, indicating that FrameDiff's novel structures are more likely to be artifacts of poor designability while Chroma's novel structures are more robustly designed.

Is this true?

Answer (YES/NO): NO